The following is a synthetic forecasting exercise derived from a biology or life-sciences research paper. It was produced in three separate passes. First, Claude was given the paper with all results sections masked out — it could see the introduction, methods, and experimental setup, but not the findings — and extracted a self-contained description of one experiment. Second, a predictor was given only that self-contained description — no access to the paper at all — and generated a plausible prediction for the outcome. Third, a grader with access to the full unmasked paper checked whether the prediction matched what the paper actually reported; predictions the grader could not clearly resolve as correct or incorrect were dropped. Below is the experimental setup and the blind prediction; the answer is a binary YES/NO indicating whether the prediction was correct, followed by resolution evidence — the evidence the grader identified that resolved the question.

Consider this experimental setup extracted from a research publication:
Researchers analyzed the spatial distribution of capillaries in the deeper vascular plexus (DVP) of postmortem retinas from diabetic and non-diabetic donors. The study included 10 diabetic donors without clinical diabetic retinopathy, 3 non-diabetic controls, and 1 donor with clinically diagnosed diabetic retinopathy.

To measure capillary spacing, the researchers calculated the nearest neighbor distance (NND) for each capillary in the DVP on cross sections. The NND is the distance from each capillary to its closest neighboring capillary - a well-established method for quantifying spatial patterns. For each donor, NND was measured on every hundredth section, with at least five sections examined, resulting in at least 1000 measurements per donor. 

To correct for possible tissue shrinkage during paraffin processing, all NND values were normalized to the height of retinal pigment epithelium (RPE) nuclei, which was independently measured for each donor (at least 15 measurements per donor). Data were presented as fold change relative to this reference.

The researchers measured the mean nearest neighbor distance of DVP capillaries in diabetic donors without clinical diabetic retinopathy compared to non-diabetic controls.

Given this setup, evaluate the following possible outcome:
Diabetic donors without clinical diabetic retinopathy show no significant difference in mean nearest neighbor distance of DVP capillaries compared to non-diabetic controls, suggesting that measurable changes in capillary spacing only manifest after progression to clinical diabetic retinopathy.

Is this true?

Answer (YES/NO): YES